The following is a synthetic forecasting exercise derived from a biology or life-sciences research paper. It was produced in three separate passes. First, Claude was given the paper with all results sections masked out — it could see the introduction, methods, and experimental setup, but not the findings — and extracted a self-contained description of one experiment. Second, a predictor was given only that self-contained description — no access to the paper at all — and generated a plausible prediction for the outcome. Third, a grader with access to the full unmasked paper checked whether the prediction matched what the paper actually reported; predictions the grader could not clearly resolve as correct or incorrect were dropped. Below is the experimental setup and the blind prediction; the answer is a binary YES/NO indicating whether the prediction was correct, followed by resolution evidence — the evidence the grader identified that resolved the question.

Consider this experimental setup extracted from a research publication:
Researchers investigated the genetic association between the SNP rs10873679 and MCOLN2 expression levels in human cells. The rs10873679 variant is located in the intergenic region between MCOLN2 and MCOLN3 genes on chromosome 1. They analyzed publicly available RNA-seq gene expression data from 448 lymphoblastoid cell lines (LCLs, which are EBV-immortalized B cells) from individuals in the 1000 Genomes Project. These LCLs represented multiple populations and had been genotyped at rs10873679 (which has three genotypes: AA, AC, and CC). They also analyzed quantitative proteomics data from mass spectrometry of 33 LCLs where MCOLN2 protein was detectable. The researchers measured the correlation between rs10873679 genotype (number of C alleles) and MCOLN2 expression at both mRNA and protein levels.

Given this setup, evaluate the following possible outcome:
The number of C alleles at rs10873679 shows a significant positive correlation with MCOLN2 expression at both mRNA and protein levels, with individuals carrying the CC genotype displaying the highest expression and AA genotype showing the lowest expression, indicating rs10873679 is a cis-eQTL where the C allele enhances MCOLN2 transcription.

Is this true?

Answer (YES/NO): NO